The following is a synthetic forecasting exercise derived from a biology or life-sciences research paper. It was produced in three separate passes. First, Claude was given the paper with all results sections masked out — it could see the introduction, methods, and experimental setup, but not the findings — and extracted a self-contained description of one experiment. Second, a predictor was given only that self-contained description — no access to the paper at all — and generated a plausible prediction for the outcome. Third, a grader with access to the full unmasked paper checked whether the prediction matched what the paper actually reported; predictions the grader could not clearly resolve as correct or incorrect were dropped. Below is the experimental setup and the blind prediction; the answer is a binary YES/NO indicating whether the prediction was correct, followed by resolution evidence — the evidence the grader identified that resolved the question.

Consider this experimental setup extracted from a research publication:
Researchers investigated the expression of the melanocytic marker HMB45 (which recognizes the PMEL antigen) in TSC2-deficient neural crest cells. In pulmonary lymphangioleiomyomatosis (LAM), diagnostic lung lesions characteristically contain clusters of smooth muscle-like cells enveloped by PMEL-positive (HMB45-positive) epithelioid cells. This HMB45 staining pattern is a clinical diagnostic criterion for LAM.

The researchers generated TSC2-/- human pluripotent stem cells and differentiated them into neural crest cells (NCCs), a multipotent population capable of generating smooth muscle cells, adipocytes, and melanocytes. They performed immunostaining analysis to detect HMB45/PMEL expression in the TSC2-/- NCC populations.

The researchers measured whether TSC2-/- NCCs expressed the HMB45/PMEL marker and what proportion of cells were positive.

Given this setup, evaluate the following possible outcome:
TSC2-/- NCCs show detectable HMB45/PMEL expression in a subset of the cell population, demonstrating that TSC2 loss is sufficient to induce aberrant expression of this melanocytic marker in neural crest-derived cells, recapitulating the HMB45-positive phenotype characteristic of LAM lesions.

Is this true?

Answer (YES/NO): YES